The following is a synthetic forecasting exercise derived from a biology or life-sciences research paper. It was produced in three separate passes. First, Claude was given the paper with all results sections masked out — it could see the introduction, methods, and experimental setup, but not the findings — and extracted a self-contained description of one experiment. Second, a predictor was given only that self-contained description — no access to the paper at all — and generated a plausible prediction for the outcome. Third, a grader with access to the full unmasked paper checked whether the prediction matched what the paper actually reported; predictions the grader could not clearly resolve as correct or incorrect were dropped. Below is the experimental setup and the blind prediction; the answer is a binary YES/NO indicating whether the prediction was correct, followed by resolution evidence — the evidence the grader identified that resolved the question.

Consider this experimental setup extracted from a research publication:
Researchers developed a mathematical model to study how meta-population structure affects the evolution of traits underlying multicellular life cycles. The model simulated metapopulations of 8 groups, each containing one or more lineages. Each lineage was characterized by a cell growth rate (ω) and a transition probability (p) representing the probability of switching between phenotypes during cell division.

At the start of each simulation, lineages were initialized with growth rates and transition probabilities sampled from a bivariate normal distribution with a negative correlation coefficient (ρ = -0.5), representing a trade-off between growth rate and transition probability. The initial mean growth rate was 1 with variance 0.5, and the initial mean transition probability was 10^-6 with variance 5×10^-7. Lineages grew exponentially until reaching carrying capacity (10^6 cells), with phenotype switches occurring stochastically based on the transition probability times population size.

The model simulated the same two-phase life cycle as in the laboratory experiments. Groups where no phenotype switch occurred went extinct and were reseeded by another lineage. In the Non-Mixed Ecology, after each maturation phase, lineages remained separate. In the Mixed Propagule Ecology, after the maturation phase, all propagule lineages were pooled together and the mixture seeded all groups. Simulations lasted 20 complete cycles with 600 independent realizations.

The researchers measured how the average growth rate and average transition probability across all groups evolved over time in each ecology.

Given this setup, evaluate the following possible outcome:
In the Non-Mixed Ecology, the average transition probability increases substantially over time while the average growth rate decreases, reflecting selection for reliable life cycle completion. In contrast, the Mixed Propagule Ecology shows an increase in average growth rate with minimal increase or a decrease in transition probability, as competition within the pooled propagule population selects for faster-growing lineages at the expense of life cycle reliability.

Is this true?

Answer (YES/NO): YES